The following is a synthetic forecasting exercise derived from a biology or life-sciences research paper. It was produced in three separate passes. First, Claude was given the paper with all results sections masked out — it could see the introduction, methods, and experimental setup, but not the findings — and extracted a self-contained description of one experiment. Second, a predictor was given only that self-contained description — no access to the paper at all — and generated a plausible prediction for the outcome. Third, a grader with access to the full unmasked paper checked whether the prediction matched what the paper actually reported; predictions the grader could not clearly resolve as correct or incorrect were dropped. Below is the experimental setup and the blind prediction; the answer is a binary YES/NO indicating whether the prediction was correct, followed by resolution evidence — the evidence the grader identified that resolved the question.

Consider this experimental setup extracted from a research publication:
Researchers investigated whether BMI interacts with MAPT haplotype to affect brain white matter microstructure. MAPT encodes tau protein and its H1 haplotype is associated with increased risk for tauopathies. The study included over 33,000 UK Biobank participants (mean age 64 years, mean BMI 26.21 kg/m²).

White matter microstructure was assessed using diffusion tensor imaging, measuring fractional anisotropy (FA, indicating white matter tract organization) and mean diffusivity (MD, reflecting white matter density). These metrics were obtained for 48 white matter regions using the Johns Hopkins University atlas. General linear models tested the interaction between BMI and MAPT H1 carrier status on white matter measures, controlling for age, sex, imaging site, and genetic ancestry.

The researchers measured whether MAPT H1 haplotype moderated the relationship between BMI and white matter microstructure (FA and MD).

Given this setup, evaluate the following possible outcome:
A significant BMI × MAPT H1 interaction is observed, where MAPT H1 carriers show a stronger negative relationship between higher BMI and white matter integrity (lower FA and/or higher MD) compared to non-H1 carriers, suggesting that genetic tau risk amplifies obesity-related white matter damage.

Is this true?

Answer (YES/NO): NO